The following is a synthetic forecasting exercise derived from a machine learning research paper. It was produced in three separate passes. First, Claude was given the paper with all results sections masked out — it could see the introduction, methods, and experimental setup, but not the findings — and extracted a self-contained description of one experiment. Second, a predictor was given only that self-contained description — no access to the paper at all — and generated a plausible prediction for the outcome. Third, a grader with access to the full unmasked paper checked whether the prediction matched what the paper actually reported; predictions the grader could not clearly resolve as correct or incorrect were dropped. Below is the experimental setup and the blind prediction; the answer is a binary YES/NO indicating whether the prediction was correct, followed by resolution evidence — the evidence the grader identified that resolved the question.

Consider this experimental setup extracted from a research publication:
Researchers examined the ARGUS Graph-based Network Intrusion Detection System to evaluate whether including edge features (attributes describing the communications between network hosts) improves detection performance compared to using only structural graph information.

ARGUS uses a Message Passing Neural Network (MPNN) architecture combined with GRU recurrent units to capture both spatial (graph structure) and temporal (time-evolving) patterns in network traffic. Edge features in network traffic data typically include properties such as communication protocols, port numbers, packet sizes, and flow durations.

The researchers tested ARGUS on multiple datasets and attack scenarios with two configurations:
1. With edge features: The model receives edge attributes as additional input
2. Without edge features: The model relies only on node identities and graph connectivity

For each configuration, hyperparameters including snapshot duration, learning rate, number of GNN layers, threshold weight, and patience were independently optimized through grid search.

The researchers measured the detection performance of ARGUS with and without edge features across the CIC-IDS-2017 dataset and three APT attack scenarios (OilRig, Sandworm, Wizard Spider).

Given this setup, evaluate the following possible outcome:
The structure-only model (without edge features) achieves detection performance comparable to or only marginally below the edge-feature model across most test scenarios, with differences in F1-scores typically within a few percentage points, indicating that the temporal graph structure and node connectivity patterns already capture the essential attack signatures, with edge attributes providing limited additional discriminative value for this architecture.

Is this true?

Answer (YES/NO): NO